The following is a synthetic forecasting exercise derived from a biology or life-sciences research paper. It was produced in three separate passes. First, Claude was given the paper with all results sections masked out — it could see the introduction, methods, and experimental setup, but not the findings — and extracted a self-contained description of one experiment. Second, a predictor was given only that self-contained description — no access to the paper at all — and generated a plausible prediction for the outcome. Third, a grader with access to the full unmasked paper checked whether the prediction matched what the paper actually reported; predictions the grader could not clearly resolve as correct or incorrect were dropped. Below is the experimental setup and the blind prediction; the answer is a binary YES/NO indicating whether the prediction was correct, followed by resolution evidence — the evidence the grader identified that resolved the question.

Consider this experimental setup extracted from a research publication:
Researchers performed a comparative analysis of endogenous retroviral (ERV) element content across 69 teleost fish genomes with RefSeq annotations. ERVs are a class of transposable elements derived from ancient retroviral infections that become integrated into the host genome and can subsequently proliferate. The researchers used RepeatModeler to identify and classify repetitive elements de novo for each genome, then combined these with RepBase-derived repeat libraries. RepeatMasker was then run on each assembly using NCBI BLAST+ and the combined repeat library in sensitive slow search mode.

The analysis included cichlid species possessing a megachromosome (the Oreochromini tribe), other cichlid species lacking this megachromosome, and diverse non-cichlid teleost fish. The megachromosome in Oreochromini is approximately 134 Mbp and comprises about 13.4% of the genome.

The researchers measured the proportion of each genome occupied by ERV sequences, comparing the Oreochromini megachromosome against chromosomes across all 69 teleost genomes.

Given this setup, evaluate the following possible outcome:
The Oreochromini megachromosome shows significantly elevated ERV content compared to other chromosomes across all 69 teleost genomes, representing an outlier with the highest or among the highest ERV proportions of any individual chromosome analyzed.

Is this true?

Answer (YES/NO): NO